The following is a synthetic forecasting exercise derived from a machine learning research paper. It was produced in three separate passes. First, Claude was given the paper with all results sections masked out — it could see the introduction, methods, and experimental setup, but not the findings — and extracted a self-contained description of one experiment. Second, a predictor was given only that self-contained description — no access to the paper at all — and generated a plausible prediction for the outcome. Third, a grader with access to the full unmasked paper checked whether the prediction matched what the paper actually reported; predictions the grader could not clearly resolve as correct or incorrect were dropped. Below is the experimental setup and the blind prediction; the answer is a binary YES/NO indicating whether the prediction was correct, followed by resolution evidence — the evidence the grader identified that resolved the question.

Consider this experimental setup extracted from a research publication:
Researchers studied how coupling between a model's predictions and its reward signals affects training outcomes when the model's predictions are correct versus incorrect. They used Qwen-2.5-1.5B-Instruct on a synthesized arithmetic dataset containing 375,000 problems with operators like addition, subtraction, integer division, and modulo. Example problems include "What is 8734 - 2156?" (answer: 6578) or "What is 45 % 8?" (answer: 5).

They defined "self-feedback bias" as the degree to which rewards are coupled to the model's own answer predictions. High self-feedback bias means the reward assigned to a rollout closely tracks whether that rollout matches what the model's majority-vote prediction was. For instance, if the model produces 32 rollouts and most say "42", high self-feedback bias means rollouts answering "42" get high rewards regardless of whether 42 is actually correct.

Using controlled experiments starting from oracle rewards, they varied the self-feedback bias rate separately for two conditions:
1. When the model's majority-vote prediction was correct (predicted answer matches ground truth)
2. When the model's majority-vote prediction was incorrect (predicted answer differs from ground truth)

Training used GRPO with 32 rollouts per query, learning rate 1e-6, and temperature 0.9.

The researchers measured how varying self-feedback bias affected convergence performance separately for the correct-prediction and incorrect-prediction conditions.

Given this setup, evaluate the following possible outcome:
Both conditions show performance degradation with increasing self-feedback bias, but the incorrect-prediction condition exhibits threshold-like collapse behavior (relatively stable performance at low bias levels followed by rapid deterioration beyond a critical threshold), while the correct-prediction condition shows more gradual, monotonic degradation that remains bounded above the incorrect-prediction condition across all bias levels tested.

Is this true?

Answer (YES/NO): NO